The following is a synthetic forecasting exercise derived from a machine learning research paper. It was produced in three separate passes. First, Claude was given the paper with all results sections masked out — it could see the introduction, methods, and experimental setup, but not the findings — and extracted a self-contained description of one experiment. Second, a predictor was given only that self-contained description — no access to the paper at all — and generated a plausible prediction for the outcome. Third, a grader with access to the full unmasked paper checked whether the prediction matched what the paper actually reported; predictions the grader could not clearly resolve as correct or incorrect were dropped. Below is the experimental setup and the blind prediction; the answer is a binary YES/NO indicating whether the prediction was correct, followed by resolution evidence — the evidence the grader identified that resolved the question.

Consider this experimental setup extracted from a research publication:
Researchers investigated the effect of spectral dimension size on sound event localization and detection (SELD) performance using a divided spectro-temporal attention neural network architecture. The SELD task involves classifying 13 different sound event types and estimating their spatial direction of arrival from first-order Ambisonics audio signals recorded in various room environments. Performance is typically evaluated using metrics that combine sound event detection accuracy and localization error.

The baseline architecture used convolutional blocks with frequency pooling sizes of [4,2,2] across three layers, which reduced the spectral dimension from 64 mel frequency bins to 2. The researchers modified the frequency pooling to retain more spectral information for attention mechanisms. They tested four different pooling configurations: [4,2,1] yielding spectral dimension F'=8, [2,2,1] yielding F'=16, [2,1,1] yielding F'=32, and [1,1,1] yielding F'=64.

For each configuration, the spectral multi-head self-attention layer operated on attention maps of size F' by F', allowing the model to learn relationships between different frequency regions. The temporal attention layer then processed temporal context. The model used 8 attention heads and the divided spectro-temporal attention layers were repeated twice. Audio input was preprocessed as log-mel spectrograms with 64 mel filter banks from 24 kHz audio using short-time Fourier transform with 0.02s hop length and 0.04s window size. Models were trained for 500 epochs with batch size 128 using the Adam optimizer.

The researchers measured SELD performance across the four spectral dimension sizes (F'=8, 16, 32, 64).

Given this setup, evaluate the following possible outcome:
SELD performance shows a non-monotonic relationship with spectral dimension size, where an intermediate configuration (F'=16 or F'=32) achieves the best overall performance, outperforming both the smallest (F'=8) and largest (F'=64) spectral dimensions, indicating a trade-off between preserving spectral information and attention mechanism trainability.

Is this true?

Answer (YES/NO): YES